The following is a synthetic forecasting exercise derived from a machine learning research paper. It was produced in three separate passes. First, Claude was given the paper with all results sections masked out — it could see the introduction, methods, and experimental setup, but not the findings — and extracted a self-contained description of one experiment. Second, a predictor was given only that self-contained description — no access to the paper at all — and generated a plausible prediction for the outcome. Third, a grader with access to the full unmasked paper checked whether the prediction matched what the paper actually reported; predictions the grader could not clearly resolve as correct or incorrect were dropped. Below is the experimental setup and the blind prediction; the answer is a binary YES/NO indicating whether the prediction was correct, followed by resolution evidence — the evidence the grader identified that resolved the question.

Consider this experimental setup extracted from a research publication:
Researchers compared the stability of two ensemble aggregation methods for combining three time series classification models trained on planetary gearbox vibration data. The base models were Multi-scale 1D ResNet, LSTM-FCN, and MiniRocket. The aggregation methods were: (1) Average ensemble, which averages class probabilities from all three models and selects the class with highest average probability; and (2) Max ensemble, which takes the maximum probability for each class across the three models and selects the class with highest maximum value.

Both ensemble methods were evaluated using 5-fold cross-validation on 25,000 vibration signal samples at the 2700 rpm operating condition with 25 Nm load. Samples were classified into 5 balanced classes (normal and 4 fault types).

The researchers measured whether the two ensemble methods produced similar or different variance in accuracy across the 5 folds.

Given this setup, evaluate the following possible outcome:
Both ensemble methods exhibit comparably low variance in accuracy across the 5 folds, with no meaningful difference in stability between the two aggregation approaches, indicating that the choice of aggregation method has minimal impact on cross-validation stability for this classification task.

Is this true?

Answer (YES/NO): NO